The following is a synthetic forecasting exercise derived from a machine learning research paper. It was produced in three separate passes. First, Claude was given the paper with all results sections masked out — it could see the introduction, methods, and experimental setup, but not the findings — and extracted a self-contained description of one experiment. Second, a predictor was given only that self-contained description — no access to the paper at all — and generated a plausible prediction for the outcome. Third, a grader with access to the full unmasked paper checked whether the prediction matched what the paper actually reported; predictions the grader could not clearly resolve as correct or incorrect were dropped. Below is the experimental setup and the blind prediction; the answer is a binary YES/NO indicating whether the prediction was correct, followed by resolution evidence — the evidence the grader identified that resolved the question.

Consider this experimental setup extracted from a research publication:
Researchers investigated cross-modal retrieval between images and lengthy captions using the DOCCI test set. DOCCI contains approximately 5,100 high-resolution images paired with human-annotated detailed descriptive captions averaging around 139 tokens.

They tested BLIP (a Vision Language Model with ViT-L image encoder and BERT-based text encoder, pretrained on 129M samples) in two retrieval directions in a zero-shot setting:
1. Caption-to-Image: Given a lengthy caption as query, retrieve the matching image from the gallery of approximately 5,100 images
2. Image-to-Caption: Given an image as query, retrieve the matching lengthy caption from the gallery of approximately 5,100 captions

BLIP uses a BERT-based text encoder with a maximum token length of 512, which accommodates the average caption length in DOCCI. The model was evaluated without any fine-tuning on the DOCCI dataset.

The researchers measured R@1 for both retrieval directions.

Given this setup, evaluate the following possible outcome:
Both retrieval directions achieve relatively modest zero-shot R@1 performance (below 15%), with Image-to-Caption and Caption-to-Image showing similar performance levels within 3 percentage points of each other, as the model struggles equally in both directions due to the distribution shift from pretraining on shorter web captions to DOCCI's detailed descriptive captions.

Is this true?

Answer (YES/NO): NO